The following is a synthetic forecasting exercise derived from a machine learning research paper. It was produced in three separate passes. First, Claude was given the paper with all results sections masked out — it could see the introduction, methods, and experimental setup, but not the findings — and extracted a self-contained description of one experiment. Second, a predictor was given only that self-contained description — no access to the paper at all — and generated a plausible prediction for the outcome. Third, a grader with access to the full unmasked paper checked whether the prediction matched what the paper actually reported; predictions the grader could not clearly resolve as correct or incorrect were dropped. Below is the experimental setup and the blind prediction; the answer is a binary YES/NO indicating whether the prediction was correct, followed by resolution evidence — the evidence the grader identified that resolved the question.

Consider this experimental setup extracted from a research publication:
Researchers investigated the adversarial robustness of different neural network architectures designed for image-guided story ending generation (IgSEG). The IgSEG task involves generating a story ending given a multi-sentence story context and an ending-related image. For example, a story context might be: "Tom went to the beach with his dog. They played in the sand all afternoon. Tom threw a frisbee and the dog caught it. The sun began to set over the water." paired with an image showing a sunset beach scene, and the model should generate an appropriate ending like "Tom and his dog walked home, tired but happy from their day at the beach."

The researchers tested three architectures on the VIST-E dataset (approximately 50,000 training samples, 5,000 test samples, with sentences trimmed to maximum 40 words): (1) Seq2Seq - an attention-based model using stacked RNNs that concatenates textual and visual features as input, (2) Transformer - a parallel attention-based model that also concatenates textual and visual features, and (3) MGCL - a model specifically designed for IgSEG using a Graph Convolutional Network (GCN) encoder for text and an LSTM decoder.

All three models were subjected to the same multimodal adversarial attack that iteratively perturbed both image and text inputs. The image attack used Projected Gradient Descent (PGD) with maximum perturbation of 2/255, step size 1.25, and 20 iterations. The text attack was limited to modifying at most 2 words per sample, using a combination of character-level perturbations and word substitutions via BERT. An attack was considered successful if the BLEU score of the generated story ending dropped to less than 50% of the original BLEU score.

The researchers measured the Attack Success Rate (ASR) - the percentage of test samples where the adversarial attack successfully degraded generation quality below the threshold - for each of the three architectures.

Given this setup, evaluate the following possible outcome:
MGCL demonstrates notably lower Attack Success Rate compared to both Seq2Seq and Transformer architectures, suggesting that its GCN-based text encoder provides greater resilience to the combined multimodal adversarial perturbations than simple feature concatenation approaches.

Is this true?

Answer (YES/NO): NO